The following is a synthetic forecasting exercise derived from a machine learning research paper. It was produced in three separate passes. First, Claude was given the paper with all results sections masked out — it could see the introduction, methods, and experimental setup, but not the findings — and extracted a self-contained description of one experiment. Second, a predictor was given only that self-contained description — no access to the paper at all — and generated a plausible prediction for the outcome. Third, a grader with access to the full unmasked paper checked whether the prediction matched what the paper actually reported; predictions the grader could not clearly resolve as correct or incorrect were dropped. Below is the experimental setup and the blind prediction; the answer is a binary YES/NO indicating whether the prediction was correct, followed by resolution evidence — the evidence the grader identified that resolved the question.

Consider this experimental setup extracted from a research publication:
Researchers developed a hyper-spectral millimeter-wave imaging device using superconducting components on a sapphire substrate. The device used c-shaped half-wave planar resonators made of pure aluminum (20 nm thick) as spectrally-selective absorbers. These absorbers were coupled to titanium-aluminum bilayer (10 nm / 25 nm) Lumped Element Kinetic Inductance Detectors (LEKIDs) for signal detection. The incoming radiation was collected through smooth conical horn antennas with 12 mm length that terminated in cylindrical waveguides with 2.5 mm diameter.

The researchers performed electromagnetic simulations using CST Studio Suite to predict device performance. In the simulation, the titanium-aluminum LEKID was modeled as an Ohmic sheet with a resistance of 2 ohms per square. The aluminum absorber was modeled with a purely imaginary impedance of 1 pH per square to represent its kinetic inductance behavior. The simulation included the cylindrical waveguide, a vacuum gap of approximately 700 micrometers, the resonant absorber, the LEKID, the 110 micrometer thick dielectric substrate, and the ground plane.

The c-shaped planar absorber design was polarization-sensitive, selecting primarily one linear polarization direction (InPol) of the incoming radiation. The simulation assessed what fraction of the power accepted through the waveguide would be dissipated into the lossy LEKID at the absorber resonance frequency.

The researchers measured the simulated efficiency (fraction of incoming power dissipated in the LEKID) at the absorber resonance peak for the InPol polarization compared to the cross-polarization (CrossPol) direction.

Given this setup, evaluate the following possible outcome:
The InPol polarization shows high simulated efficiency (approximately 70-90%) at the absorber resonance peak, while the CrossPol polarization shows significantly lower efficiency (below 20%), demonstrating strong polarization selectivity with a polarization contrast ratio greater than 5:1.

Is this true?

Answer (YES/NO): NO